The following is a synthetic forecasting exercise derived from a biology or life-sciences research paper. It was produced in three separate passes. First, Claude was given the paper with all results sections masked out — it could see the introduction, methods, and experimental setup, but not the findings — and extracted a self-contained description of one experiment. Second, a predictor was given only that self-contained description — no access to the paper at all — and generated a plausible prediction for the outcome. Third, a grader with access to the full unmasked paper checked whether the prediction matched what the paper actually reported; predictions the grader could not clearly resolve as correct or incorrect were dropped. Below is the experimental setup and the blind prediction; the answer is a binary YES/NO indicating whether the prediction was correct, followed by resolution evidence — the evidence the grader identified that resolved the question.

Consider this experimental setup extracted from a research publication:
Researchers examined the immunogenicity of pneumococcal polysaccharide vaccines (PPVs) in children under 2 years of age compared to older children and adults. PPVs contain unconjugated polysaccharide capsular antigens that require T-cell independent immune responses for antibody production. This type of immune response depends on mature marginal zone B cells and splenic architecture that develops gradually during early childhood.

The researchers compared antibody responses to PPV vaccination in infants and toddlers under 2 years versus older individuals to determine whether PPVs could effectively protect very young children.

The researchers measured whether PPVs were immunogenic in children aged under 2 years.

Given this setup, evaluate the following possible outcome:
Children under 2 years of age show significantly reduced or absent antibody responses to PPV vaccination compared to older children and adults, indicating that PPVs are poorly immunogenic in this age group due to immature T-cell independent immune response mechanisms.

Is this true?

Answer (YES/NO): YES